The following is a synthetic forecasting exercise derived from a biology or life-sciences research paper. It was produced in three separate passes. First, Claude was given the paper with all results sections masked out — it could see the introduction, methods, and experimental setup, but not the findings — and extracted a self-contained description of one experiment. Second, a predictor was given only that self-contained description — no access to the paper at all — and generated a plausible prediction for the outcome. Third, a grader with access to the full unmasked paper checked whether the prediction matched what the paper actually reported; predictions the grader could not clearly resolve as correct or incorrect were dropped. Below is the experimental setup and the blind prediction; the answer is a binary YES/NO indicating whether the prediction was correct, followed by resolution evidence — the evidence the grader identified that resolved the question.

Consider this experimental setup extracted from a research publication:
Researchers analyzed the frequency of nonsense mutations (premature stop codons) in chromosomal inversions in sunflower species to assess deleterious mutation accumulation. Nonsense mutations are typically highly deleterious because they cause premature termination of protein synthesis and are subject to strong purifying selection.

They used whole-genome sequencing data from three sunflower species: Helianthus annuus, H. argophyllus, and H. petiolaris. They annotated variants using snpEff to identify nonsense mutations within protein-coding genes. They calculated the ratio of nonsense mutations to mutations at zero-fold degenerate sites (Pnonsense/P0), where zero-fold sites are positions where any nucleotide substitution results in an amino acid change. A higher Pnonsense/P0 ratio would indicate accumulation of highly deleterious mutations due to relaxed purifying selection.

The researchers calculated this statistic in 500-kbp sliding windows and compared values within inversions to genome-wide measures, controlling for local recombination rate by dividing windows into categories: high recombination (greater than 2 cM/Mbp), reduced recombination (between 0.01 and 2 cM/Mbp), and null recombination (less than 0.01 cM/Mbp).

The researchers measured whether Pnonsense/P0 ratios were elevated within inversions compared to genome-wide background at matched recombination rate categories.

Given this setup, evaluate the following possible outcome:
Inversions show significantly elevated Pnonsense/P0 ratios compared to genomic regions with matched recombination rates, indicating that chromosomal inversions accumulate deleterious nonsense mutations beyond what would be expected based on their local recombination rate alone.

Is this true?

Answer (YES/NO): NO